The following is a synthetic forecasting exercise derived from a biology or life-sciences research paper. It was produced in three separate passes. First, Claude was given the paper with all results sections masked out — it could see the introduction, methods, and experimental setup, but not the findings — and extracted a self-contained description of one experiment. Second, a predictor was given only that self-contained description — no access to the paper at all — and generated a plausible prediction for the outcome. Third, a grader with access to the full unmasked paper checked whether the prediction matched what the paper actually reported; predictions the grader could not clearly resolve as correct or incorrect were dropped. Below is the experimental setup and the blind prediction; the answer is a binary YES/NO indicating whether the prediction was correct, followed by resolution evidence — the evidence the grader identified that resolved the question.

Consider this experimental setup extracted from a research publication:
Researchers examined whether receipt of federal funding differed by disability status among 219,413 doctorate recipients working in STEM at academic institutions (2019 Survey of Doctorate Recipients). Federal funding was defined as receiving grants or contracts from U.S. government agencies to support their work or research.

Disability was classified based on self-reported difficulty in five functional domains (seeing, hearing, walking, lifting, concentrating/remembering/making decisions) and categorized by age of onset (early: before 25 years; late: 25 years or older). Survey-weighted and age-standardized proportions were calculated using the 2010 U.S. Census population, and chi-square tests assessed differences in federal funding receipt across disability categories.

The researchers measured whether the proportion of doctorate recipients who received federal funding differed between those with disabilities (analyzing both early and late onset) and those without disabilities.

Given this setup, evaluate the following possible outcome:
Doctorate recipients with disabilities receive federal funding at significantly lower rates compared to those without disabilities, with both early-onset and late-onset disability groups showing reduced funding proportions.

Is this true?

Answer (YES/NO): NO